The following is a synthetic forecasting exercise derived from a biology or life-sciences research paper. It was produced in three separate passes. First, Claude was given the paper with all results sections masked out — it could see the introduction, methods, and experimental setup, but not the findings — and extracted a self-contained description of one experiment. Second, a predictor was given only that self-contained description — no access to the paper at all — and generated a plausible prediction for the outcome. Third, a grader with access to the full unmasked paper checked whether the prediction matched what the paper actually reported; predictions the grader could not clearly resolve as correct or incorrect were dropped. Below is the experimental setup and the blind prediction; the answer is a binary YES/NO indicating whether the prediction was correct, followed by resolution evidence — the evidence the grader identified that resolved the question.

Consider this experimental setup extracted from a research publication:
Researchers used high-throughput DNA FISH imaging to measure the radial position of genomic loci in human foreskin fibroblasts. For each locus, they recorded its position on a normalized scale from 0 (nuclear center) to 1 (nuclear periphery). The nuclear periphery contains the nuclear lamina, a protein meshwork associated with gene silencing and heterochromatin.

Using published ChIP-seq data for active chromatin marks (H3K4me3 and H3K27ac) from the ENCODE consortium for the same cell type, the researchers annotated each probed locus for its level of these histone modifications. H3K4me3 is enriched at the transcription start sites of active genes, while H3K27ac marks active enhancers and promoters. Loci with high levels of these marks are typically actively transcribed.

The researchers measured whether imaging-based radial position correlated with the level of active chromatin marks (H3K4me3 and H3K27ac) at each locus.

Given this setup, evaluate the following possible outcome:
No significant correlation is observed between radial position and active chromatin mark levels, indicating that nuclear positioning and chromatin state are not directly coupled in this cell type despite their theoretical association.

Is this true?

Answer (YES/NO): YES